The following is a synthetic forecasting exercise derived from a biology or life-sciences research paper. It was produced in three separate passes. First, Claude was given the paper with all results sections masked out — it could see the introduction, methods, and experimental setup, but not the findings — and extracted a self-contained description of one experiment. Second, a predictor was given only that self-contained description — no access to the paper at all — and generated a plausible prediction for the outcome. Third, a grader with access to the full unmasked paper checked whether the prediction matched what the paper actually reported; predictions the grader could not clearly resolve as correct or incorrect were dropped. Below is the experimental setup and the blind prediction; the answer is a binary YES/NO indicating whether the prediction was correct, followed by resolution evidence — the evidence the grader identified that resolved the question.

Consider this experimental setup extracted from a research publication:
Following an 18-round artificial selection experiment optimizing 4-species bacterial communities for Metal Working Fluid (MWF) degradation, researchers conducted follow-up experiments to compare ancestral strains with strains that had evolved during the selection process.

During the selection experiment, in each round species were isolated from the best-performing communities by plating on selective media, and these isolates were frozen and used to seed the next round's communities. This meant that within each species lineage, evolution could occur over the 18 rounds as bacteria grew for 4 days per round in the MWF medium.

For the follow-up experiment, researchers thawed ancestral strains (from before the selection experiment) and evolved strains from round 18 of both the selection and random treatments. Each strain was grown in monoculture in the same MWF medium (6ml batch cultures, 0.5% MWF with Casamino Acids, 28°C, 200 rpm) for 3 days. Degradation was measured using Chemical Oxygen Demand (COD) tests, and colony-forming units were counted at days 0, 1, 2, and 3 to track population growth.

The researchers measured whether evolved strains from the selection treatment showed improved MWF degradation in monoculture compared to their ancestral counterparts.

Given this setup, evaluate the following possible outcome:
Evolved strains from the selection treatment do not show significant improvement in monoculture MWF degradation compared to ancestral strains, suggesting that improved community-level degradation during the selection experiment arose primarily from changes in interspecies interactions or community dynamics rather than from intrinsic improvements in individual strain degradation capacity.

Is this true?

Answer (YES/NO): YES